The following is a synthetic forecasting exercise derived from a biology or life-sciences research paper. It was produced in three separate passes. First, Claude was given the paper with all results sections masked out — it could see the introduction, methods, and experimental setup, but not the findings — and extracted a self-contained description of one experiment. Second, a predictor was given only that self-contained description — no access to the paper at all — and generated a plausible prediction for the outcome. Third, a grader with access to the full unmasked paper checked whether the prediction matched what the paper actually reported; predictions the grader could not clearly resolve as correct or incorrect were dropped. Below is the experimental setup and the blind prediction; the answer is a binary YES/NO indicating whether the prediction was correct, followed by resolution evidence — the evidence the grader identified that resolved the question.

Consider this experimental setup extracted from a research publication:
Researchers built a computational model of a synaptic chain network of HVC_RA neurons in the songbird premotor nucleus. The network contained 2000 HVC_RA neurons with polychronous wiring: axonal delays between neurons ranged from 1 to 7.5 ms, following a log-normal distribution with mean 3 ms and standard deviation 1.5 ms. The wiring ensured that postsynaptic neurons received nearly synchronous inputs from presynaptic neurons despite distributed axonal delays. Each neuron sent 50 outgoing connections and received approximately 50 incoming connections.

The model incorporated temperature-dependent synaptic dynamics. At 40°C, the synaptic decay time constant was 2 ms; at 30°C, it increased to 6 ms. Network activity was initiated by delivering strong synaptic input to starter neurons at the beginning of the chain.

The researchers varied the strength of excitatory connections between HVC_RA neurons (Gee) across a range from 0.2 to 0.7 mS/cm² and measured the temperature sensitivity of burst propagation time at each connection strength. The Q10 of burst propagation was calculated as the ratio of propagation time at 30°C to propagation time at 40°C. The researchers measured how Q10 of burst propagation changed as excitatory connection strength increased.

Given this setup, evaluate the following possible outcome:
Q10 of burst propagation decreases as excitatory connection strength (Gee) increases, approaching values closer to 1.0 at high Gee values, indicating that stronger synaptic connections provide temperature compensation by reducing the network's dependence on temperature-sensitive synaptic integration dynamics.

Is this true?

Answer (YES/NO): NO